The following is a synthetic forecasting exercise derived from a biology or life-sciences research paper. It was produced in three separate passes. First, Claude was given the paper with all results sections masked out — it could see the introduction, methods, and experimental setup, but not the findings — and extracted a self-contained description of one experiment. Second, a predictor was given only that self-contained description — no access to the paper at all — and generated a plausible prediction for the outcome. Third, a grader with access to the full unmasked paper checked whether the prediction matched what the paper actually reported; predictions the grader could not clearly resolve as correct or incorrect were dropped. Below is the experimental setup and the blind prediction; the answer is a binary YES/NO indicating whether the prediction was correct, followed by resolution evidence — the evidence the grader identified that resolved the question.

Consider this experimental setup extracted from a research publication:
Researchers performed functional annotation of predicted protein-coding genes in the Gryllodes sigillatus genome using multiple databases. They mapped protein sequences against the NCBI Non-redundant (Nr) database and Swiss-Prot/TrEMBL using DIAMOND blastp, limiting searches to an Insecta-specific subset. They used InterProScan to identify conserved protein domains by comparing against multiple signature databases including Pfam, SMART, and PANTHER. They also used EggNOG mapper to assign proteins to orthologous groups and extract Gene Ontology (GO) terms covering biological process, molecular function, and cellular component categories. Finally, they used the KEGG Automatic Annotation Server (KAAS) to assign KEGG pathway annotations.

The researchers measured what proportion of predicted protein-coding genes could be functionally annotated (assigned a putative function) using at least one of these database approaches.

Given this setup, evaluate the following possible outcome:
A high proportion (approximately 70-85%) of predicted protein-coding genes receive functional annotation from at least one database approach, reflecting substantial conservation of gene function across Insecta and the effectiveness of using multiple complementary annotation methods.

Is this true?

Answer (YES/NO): YES